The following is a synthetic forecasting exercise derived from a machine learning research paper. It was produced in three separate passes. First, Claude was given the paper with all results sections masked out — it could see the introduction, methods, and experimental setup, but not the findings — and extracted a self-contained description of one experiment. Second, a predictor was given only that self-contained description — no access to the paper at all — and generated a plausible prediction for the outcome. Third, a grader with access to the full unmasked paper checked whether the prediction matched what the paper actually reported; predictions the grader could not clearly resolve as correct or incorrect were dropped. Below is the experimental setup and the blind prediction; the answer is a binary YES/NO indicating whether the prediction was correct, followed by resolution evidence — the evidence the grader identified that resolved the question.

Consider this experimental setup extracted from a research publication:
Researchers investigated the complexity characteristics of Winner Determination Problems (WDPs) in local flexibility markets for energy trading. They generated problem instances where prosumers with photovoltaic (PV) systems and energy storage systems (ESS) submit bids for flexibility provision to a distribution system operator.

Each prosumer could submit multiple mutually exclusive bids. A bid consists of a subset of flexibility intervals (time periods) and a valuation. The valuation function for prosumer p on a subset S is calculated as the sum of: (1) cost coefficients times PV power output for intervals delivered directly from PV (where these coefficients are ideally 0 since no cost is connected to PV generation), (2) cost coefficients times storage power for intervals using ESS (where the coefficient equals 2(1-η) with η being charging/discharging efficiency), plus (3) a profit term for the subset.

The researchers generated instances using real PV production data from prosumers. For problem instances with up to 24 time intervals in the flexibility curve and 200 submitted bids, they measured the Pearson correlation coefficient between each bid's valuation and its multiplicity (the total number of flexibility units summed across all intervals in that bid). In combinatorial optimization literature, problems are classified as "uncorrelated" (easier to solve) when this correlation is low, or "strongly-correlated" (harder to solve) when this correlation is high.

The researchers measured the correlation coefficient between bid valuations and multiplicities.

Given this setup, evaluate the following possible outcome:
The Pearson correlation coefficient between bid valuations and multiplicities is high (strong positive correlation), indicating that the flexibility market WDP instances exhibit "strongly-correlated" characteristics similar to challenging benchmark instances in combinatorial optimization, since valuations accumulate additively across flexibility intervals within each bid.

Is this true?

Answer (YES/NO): YES